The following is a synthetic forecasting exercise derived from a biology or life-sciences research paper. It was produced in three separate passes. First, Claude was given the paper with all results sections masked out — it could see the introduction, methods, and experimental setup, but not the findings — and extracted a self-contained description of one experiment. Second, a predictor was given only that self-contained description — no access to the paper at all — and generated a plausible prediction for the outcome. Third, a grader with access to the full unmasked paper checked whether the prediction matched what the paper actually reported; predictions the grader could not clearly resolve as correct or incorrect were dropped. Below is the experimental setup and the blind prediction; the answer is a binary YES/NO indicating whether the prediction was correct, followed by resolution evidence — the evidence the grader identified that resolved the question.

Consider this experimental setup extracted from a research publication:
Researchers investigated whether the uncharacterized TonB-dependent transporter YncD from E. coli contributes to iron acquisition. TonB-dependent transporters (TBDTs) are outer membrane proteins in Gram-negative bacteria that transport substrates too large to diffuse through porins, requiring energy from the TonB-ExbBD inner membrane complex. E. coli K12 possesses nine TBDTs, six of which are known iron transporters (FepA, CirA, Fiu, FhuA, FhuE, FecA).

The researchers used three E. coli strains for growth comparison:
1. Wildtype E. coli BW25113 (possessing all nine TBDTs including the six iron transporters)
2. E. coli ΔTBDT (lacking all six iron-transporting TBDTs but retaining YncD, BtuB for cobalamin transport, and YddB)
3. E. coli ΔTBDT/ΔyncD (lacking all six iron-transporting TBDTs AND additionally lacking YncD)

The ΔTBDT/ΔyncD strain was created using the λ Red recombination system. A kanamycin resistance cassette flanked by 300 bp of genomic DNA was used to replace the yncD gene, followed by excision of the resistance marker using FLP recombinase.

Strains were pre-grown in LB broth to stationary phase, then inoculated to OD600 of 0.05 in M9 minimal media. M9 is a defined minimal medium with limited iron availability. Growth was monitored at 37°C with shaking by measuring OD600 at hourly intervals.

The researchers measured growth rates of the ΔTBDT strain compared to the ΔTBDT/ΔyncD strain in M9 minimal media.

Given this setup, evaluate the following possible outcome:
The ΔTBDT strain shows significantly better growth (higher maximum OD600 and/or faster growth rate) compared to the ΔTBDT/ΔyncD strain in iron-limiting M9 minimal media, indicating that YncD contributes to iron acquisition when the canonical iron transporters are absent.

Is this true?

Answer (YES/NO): NO